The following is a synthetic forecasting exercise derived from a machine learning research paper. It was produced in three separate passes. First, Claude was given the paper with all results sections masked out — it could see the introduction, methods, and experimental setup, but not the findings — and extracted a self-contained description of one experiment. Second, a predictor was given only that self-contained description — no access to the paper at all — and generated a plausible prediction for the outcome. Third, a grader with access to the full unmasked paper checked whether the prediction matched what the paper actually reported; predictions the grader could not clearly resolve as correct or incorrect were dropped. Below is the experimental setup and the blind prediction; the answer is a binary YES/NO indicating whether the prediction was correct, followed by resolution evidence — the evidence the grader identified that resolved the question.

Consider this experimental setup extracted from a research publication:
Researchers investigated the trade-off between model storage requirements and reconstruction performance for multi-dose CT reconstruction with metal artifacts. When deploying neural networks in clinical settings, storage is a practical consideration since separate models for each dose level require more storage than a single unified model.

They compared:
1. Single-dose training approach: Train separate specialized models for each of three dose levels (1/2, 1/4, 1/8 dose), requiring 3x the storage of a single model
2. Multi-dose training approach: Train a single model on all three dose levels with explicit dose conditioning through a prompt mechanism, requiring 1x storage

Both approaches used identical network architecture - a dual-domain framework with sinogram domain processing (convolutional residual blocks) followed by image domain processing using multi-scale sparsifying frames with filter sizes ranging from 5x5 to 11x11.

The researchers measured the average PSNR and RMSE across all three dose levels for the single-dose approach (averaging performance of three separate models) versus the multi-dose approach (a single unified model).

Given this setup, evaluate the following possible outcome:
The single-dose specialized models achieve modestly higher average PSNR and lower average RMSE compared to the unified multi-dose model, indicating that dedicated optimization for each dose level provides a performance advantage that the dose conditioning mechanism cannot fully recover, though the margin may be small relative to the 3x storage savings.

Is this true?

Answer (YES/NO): NO